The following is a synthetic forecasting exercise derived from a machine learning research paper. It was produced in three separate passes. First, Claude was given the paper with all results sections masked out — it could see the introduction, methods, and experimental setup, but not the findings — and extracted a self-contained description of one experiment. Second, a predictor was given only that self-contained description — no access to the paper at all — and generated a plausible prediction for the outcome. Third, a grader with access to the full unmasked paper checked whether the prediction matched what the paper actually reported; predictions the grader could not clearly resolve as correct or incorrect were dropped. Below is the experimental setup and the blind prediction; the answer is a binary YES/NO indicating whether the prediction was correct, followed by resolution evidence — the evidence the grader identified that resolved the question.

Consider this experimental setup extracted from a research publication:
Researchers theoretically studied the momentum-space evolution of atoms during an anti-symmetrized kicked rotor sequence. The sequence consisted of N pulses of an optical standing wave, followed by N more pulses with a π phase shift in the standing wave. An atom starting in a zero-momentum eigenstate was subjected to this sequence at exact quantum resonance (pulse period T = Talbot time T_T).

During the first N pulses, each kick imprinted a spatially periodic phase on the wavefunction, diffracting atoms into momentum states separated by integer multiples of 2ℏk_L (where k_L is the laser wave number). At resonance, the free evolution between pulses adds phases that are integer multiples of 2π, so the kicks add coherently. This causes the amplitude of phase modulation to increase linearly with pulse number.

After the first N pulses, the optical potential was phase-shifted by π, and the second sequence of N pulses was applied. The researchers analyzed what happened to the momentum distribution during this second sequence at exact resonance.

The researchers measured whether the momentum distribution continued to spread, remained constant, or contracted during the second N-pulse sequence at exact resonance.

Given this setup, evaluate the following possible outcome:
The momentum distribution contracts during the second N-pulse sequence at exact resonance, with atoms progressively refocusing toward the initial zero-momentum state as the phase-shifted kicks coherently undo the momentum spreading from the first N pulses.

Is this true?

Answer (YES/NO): YES